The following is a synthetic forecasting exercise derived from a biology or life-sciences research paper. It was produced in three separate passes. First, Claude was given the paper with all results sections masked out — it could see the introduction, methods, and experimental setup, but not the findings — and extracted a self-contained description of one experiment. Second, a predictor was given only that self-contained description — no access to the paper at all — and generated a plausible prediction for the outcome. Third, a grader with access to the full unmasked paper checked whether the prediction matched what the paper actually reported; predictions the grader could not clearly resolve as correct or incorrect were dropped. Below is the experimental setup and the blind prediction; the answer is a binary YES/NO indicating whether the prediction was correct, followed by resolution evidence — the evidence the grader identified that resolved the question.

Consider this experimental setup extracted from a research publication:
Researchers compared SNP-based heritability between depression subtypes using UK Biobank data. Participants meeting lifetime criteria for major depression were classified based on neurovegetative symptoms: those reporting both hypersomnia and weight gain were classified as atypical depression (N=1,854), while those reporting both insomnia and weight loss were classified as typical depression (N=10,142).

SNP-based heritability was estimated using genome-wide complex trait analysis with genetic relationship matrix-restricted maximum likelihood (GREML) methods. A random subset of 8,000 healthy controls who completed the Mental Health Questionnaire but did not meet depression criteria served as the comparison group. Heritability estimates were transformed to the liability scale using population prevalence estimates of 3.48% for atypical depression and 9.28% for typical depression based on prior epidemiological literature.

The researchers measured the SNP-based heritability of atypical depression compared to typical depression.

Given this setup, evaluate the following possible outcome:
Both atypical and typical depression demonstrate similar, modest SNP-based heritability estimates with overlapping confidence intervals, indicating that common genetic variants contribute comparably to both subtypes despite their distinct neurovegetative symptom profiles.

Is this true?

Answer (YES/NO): YES